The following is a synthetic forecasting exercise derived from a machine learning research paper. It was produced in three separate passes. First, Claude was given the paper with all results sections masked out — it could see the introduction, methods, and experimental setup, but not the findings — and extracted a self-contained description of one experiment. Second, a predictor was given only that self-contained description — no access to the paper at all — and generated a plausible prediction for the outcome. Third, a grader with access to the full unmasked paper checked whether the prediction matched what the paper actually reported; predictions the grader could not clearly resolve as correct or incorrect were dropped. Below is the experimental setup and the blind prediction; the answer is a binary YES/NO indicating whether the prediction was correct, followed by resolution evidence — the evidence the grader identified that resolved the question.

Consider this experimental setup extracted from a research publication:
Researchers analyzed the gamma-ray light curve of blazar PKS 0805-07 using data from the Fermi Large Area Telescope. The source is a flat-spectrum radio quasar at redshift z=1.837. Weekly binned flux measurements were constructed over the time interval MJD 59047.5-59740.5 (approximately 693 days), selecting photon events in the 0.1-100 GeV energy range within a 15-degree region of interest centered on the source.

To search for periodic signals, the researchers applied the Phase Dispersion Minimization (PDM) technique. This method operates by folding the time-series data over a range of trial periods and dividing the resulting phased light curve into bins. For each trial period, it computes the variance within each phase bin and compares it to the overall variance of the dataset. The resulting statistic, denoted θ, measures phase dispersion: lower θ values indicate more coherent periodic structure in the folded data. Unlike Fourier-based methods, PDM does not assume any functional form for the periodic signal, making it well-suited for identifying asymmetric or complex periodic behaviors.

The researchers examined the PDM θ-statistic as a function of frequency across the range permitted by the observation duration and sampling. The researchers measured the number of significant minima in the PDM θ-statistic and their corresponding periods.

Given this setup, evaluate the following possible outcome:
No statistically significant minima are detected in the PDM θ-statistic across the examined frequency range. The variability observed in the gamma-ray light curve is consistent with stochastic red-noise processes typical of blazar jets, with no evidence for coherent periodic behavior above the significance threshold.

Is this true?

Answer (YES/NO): NO